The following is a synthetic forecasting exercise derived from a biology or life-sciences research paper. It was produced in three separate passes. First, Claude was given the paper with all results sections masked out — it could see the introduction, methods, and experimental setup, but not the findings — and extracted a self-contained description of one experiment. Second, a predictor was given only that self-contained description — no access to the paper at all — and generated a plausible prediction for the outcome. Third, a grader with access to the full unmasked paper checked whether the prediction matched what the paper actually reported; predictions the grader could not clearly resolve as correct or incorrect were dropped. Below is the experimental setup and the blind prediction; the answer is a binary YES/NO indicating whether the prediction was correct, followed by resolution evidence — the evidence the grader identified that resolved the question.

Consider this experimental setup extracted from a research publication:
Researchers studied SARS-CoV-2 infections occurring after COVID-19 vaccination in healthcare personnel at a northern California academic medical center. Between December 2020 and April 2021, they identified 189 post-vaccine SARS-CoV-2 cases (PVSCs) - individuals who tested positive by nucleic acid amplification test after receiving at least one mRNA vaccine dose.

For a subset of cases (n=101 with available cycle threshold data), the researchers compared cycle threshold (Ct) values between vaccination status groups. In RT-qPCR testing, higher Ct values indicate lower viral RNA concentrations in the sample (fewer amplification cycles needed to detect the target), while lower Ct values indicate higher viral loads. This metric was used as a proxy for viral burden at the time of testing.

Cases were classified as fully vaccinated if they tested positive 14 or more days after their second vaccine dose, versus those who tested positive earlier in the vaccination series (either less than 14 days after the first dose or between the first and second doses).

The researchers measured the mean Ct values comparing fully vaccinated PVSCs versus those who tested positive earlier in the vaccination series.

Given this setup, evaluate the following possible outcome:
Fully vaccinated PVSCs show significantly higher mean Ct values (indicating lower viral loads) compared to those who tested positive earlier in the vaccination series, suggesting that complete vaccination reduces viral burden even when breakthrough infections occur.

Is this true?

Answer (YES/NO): YES